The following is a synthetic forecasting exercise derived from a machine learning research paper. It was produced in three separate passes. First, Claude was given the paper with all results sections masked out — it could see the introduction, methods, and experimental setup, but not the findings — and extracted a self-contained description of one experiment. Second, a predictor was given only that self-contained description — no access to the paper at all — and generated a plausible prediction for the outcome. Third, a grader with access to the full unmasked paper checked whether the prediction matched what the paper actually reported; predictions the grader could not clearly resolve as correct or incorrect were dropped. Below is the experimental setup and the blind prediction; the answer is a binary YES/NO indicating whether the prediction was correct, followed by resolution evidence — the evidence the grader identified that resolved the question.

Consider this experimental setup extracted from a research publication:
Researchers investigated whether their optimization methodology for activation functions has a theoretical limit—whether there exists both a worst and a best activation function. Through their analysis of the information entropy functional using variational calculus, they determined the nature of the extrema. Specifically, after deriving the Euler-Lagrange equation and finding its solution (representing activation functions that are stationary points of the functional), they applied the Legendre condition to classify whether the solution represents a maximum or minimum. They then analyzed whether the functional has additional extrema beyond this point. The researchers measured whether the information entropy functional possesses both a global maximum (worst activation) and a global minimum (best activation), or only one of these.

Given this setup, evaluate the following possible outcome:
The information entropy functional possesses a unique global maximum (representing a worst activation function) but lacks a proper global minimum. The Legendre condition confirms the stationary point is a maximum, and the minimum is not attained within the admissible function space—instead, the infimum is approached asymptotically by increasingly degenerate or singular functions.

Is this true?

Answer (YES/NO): YES